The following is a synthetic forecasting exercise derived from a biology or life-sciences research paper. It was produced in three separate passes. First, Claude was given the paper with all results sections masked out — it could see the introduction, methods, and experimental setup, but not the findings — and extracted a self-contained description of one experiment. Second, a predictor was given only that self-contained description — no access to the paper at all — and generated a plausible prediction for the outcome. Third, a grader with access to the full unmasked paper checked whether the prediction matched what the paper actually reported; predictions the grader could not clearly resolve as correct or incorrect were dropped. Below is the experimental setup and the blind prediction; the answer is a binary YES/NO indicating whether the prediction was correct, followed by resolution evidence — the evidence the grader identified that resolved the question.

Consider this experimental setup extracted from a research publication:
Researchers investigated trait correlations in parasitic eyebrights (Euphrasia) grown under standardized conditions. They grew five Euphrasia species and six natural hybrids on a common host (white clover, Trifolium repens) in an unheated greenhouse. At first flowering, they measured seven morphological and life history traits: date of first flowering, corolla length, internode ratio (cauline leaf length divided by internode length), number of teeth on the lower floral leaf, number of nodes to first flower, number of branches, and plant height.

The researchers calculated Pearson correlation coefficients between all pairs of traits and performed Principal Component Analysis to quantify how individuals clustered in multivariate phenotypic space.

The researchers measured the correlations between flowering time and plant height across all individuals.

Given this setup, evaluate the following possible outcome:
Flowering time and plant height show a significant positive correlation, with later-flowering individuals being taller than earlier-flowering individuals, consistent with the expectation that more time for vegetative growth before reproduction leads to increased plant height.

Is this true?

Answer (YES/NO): YES